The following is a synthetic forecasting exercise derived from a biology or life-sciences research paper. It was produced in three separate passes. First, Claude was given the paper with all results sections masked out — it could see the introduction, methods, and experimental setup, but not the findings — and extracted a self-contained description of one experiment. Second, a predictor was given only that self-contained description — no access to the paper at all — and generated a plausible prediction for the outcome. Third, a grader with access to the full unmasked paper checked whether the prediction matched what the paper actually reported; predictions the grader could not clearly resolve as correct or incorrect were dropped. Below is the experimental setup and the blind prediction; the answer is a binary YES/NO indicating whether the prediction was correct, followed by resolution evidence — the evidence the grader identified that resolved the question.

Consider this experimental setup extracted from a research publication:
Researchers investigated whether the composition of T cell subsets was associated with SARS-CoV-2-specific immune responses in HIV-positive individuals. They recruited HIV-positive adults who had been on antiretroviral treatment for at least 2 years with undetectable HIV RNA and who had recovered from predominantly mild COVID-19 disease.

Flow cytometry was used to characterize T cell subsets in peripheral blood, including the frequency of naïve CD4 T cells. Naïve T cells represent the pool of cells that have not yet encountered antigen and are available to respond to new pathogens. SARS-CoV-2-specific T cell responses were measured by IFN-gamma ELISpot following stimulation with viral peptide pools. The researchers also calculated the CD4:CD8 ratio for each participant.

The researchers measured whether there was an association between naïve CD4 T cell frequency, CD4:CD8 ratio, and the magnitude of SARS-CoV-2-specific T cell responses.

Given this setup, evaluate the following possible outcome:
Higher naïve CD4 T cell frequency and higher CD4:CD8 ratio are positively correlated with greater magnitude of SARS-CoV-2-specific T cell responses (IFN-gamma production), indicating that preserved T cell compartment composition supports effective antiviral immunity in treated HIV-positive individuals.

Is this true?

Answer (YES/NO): YES